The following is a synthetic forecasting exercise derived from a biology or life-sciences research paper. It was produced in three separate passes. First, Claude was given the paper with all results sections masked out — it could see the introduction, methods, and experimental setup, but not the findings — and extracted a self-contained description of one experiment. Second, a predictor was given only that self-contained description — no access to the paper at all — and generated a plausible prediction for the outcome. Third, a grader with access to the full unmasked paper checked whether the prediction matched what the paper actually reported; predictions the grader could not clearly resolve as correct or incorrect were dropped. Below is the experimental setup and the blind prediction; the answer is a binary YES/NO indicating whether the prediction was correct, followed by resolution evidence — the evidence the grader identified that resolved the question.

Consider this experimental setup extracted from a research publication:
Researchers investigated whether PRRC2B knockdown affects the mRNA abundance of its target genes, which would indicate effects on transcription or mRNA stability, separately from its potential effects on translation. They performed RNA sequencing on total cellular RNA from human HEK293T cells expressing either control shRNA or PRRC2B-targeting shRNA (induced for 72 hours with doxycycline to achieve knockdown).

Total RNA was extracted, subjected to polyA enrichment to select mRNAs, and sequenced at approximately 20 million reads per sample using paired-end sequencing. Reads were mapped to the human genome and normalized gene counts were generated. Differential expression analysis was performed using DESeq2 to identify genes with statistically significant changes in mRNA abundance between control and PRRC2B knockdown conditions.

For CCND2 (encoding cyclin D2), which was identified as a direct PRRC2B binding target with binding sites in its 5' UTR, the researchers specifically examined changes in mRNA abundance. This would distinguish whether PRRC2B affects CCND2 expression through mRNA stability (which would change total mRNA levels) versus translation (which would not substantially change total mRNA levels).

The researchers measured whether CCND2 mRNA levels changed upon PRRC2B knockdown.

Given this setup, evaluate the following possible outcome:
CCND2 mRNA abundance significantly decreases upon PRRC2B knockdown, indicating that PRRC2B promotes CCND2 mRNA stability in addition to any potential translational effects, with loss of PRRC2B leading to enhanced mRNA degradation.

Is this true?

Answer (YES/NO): NO